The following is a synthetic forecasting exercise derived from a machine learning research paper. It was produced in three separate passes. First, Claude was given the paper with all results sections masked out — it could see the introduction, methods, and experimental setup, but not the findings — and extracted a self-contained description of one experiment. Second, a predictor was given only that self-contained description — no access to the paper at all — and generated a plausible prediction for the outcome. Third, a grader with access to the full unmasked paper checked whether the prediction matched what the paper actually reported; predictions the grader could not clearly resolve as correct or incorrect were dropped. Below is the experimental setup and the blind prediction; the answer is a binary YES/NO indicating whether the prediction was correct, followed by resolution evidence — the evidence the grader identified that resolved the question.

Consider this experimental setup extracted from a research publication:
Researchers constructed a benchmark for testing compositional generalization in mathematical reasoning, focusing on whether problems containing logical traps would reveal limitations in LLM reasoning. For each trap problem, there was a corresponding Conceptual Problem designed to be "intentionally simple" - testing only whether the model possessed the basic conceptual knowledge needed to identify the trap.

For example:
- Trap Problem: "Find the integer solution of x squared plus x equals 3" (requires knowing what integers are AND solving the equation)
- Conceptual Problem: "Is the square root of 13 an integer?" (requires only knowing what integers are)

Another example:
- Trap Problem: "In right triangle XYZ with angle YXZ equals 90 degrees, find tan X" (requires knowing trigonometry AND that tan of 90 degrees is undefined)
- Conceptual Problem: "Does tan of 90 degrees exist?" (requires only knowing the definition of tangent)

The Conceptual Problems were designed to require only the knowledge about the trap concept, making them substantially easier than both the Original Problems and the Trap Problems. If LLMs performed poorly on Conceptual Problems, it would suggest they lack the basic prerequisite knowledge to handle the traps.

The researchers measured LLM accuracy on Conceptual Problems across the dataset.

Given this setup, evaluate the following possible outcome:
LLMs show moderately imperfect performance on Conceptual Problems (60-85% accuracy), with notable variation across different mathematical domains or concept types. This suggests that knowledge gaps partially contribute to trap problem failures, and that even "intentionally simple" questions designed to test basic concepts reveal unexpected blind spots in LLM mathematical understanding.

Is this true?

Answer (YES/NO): NO